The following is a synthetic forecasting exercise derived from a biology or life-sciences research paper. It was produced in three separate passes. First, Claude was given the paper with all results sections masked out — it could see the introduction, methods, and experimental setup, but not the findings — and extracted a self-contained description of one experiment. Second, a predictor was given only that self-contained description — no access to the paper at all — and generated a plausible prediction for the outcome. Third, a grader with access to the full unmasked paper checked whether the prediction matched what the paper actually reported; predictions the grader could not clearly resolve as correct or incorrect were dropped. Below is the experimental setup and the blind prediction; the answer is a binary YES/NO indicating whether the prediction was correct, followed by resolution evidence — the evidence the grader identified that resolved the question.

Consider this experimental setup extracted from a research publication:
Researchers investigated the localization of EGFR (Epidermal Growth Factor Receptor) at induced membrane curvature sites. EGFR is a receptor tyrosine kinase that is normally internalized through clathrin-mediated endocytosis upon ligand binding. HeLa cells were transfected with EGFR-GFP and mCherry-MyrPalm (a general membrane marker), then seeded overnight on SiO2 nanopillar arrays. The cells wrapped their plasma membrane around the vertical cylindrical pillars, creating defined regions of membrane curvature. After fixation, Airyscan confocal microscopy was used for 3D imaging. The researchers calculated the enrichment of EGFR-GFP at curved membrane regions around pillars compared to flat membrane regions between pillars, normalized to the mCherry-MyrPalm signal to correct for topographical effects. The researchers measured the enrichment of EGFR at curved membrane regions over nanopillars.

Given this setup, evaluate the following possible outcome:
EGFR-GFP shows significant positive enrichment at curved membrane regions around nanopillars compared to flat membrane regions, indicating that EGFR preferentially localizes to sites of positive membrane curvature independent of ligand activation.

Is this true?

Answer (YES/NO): YES